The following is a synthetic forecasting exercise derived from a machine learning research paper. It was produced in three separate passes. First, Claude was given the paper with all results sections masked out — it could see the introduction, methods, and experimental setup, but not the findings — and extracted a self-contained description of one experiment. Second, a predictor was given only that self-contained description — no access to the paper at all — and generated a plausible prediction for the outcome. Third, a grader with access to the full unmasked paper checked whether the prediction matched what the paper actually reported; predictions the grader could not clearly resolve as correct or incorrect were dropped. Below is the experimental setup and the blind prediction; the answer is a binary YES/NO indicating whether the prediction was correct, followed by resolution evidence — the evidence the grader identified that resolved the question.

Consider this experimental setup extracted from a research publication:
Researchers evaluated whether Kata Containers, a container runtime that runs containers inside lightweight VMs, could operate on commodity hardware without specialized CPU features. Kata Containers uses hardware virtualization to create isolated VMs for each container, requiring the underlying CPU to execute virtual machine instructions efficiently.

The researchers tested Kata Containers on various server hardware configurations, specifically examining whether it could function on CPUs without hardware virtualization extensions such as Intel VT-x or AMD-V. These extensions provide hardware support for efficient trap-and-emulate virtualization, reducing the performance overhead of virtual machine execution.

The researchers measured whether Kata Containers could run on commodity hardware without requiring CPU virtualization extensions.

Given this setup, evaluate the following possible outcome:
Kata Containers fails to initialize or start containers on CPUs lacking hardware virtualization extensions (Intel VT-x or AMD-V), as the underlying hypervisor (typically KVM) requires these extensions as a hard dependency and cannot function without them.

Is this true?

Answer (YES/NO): YES